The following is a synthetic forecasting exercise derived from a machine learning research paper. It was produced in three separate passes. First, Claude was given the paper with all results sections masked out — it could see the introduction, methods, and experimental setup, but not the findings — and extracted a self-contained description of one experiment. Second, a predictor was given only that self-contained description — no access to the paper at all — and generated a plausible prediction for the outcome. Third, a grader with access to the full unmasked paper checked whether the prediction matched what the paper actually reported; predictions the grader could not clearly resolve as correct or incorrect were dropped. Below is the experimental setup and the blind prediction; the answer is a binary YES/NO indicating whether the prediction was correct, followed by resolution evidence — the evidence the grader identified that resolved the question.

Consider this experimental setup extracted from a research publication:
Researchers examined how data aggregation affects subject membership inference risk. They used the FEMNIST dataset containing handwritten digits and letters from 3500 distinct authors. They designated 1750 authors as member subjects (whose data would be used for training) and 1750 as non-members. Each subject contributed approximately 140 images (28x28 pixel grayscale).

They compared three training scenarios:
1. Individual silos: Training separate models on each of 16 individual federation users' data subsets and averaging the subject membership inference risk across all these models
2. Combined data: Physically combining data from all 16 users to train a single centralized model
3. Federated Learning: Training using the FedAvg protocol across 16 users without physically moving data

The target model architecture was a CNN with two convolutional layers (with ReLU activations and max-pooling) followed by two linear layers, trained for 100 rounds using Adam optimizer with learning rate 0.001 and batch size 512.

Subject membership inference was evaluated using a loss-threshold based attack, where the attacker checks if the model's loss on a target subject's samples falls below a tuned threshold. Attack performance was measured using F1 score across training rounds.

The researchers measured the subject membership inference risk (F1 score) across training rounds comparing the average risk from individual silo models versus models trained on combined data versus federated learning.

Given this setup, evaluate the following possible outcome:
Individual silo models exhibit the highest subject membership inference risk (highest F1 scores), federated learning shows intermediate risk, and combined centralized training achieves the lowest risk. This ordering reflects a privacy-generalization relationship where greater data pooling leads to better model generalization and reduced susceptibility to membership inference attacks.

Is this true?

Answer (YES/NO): NO